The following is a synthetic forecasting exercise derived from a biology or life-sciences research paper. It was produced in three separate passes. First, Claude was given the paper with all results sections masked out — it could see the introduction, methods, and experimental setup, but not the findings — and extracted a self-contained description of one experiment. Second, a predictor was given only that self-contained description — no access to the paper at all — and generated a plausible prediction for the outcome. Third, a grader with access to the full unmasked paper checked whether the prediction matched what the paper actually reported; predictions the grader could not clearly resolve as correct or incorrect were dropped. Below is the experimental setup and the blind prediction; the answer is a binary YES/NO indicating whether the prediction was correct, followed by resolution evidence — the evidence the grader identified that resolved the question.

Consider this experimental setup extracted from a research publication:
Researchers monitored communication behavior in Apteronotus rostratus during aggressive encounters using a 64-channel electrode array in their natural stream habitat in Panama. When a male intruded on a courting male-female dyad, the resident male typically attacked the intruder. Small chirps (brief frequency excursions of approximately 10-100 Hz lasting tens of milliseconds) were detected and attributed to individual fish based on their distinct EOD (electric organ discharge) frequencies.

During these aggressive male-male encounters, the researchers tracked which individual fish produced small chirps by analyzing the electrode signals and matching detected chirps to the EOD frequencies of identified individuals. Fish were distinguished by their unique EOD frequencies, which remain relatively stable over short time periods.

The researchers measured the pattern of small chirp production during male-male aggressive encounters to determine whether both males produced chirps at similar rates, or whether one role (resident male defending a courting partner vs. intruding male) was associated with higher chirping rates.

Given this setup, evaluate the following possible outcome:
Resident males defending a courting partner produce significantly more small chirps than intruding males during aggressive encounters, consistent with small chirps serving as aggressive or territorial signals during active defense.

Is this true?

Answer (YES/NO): NO